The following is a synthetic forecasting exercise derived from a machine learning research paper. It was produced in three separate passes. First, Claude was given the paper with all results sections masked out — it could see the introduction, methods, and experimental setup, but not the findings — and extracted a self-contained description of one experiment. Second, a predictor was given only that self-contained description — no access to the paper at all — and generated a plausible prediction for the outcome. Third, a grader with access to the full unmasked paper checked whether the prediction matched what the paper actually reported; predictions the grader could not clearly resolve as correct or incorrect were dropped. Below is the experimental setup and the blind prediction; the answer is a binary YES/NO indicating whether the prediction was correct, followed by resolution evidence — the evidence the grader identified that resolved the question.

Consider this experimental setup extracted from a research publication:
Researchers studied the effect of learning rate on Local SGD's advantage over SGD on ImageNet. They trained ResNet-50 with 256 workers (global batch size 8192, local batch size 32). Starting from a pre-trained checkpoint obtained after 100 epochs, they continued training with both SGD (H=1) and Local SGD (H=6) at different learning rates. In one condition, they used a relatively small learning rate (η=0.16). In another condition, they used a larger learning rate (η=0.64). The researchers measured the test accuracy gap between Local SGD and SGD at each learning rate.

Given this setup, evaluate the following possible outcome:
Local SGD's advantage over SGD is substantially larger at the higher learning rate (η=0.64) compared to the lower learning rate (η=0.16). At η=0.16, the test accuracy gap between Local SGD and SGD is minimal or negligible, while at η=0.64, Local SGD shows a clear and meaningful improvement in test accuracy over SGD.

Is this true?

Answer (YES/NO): NO